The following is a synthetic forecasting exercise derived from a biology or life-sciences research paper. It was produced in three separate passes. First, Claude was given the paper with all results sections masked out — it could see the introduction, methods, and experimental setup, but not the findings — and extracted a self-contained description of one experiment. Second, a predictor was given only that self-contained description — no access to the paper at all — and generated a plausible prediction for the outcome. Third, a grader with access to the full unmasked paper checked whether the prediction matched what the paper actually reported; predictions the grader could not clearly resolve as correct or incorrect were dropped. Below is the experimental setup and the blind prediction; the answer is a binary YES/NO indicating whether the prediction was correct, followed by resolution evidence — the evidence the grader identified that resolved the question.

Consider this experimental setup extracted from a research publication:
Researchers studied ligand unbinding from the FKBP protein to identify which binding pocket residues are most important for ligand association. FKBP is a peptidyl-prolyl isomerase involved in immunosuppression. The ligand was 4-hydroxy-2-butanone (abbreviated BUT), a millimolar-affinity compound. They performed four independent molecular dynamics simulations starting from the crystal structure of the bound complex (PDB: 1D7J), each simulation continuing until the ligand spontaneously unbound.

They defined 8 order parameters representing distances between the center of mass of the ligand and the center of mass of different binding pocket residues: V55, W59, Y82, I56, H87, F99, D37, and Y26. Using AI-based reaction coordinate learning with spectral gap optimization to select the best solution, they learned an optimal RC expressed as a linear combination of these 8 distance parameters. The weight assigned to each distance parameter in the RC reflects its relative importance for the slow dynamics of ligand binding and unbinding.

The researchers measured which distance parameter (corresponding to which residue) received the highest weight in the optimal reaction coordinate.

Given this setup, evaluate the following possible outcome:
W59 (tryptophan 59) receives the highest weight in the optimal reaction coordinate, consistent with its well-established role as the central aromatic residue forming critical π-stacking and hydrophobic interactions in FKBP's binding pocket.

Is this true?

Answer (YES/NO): NO